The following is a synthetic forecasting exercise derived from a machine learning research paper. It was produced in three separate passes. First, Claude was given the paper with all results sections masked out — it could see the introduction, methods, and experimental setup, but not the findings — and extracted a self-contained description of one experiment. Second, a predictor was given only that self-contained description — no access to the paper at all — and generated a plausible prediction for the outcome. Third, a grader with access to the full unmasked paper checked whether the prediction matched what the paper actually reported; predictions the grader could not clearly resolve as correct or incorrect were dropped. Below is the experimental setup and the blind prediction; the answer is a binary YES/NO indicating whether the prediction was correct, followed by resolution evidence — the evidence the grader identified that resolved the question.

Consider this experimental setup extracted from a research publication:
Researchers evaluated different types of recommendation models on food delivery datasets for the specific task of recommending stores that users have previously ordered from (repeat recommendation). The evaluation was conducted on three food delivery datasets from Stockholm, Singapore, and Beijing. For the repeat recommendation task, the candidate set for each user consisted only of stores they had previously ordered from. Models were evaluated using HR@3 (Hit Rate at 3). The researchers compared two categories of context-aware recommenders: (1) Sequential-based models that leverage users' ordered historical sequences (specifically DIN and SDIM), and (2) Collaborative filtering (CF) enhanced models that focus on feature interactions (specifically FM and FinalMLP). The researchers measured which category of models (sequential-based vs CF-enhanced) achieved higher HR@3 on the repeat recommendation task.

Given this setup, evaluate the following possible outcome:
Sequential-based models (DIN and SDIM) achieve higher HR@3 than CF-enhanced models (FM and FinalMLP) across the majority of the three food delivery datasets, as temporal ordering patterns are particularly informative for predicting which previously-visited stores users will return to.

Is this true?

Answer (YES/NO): YES